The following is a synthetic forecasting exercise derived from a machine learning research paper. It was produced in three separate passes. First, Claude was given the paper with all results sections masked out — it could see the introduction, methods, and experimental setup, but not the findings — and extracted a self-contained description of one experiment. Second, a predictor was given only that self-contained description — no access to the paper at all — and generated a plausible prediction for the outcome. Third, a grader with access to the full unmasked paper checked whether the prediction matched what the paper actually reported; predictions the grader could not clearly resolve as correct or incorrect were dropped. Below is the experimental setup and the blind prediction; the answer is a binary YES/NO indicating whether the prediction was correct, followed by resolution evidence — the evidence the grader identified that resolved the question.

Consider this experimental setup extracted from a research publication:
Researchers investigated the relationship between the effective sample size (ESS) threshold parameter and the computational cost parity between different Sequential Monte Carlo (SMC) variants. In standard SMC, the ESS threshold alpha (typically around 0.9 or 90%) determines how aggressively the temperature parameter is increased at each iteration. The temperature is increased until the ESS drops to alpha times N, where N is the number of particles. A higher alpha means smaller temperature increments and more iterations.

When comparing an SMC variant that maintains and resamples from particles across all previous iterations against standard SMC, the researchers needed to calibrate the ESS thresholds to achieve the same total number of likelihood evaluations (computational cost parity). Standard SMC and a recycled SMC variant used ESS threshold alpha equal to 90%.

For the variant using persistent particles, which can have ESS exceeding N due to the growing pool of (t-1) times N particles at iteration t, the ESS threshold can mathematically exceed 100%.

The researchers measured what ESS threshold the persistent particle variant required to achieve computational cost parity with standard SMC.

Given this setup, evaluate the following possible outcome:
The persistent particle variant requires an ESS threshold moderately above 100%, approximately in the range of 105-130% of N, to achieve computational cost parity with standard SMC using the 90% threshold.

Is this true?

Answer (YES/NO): NO